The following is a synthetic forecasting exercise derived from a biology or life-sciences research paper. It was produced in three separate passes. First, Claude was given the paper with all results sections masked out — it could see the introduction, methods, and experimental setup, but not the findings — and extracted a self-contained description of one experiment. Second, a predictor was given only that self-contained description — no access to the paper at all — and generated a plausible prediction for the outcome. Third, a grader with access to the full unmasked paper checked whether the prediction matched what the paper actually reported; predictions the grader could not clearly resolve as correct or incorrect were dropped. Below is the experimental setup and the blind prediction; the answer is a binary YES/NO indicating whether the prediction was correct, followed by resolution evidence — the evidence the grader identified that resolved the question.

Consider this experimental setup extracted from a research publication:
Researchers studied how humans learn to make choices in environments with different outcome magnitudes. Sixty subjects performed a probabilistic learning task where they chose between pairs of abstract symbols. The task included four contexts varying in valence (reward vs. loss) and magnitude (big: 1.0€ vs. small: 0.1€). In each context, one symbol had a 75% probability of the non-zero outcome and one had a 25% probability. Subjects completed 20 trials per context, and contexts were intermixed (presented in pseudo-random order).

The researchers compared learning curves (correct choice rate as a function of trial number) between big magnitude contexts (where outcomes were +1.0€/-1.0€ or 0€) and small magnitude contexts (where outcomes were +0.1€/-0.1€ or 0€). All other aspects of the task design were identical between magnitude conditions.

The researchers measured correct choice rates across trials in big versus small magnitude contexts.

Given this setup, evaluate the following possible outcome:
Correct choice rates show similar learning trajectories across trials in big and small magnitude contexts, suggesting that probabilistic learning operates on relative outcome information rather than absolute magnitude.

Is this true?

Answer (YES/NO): NO